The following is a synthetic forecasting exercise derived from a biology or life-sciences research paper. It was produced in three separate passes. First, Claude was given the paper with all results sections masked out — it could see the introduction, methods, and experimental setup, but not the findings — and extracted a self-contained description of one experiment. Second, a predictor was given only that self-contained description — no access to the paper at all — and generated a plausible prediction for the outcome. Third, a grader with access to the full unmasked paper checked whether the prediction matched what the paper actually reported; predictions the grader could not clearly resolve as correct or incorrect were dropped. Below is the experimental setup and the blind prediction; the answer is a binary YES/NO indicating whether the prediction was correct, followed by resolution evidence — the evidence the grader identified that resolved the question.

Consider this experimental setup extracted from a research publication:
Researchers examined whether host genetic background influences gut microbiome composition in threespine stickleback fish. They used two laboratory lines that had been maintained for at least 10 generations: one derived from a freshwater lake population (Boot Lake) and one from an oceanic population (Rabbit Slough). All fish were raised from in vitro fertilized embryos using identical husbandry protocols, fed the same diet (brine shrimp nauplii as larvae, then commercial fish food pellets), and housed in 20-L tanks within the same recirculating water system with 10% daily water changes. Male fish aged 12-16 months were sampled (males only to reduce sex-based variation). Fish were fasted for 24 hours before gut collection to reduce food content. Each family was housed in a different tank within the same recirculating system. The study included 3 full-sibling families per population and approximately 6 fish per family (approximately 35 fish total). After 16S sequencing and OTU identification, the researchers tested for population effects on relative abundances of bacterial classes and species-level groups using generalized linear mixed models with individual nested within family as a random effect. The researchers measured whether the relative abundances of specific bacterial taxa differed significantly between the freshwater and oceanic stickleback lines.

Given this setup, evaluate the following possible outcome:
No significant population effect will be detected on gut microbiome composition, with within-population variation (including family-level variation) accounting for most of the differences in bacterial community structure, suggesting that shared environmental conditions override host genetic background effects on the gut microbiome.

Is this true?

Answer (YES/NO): NO